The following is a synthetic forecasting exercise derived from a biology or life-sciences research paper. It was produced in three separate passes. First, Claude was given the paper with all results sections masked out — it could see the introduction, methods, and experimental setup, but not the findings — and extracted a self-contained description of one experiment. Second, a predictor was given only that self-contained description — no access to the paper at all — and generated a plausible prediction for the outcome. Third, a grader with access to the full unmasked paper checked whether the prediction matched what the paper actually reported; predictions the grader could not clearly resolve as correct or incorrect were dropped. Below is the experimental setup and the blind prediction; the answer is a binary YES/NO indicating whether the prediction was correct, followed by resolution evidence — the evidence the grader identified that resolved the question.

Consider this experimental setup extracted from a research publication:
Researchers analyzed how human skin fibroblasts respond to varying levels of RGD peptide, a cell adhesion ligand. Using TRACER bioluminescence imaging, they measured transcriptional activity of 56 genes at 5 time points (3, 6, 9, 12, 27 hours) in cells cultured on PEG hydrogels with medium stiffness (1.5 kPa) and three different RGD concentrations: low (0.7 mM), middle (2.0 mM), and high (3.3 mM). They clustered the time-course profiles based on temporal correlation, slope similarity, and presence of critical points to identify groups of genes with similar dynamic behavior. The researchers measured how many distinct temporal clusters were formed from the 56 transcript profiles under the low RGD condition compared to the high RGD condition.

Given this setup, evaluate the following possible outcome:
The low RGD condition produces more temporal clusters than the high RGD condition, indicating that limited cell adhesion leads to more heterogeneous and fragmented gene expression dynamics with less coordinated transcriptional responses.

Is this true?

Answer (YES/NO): NO